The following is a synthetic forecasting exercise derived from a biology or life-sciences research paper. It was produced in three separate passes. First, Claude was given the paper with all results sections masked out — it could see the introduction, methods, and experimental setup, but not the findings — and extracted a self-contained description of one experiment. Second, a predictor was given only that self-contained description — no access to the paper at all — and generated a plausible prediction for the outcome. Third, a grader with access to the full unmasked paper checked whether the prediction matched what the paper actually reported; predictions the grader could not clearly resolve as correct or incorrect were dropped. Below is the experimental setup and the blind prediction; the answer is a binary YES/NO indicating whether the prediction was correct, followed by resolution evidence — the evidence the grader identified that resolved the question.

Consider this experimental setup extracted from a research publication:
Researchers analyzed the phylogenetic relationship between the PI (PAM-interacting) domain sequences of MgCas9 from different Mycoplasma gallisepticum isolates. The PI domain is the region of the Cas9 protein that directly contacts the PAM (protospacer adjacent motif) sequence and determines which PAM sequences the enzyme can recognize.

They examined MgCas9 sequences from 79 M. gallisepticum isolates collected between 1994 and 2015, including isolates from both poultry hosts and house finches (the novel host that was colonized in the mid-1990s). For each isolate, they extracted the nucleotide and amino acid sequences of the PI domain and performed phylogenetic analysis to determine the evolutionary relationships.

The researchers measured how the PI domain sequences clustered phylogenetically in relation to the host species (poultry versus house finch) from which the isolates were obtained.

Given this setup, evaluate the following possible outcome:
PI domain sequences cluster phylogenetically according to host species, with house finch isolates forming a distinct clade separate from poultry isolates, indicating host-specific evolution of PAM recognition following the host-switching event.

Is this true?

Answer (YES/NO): YES